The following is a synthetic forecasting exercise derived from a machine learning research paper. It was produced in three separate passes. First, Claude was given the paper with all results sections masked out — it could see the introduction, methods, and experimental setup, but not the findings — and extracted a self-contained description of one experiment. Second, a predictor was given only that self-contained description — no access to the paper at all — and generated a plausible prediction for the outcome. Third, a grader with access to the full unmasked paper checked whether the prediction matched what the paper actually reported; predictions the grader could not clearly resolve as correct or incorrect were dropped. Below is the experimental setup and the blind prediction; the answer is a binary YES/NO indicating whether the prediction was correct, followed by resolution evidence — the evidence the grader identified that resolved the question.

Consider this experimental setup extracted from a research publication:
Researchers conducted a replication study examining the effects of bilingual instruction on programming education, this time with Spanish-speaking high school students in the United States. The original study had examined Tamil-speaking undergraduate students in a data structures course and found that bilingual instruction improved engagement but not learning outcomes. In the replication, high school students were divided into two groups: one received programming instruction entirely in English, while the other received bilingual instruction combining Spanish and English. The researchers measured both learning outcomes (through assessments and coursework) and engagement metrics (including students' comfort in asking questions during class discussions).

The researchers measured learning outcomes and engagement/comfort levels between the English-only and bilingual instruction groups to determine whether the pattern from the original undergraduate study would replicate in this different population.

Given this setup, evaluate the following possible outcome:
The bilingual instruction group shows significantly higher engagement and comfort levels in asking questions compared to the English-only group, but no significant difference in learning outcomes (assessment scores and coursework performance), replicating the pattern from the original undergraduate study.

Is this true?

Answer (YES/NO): YES